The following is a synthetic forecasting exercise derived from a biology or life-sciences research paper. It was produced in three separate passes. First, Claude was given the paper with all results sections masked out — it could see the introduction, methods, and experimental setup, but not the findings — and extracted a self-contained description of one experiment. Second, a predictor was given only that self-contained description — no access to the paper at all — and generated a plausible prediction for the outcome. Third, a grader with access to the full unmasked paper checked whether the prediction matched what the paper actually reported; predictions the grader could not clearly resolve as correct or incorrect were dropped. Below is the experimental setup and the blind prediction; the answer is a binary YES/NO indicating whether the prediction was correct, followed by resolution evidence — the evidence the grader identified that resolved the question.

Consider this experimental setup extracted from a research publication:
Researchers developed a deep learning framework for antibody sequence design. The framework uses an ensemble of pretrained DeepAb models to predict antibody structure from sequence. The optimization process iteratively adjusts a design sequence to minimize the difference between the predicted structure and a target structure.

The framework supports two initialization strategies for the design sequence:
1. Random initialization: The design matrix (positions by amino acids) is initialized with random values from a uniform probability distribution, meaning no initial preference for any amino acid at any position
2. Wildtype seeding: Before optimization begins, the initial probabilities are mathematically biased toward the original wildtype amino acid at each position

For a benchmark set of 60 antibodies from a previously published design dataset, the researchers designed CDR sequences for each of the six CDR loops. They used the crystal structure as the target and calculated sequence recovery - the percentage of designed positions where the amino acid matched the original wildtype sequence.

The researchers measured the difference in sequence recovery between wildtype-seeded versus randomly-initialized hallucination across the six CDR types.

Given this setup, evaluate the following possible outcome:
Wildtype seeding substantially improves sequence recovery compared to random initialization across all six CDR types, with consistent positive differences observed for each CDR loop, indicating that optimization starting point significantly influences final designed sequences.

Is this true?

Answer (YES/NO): YES